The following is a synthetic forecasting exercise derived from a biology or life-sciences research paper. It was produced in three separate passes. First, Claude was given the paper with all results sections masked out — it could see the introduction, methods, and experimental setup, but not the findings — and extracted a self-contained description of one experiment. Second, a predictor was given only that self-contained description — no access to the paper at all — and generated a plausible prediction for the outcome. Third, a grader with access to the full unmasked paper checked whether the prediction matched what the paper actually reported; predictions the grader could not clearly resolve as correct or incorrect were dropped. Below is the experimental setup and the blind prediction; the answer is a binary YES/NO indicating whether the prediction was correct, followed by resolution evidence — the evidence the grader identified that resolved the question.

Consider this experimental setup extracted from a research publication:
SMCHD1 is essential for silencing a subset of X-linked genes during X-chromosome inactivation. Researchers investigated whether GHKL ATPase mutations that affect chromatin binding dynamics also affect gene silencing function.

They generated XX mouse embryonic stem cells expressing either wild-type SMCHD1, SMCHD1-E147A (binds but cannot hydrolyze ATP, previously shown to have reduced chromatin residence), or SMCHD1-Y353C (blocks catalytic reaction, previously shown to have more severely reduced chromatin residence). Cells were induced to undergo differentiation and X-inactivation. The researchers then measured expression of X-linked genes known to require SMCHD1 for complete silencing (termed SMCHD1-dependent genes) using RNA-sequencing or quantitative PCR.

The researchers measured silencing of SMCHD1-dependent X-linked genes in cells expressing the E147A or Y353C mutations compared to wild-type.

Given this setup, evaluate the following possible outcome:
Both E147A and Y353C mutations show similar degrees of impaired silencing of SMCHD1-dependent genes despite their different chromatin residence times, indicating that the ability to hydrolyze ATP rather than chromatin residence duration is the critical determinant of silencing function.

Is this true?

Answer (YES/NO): NO